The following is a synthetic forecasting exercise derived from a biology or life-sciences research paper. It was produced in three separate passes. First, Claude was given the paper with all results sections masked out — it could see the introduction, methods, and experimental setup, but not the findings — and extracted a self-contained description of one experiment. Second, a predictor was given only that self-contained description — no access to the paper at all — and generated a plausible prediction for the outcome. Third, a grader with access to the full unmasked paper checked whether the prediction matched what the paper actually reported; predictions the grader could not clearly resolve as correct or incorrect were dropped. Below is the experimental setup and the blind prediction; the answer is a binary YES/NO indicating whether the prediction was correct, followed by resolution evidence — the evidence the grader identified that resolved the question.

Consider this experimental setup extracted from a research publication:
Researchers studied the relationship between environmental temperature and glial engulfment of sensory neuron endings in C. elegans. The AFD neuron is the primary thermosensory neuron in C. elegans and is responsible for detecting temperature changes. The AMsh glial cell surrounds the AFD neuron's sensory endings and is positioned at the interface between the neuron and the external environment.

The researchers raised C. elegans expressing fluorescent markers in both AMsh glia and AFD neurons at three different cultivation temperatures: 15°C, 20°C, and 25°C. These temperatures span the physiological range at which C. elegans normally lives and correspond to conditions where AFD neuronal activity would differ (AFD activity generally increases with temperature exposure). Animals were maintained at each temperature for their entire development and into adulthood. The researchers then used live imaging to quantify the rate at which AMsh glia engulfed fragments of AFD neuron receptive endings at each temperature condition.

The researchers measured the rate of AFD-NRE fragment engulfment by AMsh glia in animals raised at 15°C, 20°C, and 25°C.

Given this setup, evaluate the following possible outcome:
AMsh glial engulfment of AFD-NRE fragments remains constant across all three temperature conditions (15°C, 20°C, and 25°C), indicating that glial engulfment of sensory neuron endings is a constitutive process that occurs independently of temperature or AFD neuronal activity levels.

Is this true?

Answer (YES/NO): NO